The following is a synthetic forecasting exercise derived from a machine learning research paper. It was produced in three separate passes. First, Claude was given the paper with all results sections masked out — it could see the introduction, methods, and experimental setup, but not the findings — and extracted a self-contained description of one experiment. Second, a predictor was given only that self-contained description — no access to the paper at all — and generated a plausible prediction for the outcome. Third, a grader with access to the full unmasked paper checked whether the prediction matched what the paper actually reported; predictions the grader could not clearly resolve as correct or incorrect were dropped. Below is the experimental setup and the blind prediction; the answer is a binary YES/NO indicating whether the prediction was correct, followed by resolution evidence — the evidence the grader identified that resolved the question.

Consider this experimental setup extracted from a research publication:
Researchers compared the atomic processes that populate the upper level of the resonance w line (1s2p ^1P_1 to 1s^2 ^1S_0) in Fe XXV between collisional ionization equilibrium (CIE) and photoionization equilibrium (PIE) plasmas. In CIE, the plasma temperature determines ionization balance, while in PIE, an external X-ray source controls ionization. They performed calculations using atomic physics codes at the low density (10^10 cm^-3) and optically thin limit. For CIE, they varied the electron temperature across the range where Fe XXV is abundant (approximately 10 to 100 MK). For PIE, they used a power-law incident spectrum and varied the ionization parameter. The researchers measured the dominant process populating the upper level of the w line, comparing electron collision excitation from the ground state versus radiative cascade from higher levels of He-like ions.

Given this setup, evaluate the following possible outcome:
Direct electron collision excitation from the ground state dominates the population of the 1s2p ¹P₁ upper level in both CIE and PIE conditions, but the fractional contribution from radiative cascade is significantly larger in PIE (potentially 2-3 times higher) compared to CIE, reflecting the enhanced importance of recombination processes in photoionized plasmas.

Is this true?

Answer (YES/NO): NO